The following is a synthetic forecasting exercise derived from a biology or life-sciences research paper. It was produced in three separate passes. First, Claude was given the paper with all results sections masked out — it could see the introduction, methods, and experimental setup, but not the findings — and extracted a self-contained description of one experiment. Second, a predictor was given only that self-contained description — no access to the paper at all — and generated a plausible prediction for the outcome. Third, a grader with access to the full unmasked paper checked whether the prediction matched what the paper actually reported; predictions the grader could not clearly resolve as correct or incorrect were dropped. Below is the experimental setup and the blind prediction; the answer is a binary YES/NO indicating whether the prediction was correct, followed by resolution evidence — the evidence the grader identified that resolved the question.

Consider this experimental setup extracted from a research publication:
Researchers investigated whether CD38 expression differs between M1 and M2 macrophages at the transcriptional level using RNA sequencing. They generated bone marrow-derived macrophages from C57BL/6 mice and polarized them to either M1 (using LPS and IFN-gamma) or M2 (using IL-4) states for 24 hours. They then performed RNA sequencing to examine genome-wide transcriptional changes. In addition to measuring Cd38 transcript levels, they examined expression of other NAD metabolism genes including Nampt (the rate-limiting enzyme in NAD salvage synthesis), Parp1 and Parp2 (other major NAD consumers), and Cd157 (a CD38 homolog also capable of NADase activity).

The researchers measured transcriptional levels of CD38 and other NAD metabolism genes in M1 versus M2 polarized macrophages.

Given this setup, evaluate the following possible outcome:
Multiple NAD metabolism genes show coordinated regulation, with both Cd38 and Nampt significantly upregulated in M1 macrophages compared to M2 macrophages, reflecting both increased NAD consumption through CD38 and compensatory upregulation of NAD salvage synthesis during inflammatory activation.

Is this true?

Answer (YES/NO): YES